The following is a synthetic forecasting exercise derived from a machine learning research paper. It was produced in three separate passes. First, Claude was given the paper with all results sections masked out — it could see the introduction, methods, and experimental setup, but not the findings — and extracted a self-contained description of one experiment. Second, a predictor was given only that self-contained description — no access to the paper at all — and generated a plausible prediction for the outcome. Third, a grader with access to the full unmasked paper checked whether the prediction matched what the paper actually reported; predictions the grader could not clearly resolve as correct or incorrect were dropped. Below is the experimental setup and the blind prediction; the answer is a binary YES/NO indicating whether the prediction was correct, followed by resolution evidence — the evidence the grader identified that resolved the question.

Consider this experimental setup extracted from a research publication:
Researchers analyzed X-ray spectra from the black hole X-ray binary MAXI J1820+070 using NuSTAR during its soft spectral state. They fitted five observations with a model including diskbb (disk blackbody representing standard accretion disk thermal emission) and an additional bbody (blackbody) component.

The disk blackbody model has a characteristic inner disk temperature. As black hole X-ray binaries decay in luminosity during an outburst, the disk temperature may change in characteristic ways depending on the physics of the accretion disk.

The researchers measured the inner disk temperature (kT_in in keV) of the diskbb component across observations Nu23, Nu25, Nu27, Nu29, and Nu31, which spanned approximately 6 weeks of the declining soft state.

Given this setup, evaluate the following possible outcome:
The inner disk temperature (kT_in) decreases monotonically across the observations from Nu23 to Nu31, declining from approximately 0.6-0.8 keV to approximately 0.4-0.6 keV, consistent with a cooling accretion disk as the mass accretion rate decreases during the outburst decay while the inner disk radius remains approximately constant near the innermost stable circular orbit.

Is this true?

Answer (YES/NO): NO